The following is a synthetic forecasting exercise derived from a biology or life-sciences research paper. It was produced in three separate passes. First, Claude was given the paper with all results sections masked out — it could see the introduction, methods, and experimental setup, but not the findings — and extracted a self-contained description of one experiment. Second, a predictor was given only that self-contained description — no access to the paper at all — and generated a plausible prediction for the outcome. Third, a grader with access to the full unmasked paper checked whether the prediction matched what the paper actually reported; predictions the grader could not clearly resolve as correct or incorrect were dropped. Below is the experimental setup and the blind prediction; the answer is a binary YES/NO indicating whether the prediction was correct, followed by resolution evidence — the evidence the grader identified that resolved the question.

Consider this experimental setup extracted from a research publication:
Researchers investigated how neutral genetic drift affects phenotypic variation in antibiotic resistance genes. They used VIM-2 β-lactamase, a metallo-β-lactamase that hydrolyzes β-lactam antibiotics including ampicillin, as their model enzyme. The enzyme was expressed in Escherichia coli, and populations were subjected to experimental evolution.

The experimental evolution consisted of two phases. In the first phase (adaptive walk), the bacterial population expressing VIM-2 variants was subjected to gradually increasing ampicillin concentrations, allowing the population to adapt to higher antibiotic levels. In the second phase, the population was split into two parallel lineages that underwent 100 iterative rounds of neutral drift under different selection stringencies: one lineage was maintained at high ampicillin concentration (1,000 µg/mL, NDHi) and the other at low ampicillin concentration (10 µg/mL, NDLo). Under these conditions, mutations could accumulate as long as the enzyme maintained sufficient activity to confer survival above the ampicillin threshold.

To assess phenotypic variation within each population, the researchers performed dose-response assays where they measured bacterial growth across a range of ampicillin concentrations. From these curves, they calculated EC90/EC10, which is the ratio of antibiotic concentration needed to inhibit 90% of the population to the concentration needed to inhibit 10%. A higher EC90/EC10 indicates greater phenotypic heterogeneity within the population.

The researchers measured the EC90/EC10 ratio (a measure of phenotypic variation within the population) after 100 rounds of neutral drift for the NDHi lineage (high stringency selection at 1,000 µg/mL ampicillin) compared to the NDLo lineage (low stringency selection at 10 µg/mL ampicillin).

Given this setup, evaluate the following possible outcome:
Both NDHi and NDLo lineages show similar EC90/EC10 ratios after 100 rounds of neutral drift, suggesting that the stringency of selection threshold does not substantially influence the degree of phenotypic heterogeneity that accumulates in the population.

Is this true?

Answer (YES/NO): NO